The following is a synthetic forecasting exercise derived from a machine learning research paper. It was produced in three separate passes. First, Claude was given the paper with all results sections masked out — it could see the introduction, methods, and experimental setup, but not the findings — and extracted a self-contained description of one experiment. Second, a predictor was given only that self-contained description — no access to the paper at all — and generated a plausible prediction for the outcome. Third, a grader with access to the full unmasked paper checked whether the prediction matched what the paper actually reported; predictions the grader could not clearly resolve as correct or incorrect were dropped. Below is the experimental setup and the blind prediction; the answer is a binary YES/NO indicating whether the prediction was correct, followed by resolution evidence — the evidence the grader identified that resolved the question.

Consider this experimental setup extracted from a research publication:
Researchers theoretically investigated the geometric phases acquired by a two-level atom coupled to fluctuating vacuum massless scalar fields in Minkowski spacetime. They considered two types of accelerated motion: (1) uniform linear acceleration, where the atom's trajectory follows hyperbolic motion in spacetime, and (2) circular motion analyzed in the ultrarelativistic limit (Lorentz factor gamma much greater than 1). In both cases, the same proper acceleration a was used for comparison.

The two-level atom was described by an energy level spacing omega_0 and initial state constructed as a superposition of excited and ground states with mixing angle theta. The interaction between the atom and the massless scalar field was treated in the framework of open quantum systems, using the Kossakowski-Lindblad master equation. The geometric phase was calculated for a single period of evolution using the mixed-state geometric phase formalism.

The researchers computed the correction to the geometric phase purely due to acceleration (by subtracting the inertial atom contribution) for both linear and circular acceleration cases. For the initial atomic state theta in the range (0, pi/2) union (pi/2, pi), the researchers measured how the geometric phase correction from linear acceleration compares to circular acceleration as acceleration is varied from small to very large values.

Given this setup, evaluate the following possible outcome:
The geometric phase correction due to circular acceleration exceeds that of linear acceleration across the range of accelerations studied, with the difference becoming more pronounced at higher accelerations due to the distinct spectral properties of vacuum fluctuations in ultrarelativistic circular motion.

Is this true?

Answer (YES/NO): NO